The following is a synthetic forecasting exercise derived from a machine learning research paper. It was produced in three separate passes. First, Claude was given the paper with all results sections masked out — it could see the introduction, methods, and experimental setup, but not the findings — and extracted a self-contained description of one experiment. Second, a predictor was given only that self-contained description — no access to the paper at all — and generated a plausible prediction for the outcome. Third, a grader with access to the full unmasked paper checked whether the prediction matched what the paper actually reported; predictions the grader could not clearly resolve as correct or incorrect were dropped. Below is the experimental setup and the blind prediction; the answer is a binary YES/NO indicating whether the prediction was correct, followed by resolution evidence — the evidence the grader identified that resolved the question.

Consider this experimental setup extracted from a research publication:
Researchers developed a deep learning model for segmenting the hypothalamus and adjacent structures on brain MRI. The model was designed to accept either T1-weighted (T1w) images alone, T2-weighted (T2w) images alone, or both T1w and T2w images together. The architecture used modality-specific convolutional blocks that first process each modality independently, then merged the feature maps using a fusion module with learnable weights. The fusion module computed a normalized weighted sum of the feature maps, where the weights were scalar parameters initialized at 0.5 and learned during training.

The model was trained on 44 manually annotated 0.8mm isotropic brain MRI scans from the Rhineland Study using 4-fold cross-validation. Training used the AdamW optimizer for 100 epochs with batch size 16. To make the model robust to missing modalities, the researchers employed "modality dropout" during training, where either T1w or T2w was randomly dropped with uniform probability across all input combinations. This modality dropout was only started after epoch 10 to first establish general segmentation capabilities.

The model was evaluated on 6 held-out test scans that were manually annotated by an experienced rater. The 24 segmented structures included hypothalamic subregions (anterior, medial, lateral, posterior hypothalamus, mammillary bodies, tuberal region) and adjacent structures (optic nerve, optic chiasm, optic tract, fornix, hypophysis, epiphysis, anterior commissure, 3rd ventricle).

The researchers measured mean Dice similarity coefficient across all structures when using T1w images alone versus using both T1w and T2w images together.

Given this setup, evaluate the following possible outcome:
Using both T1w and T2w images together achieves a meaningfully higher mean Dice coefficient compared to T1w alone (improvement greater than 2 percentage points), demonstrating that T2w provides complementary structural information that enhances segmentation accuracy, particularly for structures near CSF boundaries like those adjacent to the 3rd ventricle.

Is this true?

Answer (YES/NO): NO